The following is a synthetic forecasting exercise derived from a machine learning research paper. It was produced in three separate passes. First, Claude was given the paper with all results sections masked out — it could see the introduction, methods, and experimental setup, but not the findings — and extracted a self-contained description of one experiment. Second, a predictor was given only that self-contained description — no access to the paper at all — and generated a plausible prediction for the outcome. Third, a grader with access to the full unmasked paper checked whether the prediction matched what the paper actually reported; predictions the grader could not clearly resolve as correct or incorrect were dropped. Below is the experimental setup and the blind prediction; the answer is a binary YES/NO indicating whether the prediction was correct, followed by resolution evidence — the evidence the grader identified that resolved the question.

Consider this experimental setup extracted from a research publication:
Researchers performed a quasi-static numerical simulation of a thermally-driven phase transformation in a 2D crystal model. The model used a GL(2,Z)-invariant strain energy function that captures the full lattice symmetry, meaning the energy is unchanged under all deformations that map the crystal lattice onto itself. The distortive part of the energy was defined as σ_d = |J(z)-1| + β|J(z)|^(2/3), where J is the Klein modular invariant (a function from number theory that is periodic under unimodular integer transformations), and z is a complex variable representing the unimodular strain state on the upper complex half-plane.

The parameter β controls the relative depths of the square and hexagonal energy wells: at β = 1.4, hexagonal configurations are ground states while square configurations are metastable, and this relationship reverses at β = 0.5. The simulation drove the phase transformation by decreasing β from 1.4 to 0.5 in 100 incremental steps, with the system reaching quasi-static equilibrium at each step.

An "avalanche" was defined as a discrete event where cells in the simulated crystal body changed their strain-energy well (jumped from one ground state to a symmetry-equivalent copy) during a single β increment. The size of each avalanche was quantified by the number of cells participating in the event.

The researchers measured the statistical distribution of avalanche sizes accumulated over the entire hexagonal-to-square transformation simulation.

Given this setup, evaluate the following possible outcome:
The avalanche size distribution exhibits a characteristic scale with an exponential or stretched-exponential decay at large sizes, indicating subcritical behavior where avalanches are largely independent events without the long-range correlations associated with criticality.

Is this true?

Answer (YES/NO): NO